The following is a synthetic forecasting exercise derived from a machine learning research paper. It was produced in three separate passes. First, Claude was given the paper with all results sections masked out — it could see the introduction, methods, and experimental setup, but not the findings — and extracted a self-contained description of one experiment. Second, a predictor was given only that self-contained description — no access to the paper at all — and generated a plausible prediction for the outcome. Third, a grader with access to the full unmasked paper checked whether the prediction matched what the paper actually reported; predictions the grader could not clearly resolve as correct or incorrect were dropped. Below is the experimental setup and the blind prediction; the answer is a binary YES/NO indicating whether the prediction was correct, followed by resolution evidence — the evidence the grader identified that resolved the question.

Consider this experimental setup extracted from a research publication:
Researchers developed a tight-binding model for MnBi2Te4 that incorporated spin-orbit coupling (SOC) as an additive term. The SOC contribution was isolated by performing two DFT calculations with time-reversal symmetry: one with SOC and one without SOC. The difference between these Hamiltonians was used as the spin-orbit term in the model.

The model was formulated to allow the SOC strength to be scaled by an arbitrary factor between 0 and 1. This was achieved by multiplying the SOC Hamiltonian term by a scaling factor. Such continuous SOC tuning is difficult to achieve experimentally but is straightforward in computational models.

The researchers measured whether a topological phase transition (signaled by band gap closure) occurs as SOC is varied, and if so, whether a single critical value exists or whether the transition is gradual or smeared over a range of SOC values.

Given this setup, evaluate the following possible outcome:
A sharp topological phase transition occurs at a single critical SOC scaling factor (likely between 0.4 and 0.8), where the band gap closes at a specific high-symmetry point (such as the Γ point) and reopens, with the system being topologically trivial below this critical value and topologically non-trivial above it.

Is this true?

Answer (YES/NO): YES